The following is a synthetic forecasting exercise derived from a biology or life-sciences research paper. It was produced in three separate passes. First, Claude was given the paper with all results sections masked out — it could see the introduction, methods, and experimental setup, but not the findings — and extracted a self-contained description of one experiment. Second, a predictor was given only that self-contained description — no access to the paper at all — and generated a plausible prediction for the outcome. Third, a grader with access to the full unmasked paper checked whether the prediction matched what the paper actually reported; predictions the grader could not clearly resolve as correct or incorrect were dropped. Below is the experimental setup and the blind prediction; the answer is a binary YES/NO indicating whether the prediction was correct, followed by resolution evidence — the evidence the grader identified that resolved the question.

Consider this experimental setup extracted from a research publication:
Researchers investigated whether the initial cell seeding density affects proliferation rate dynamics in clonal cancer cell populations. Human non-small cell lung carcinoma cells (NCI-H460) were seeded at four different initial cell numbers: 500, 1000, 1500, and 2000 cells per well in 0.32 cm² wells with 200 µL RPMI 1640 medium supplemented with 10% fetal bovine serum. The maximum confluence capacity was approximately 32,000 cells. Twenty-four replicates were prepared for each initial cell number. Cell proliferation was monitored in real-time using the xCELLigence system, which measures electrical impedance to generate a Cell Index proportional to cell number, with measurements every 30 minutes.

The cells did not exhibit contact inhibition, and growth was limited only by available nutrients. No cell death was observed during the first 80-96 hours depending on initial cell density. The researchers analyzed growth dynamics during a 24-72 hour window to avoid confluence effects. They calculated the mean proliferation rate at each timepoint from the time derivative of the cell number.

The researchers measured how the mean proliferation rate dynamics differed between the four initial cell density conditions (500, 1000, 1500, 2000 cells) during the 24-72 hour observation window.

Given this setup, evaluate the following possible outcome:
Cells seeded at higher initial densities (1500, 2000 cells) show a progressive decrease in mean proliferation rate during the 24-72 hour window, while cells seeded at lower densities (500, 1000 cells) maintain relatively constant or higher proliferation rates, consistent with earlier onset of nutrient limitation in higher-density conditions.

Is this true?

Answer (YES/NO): NO